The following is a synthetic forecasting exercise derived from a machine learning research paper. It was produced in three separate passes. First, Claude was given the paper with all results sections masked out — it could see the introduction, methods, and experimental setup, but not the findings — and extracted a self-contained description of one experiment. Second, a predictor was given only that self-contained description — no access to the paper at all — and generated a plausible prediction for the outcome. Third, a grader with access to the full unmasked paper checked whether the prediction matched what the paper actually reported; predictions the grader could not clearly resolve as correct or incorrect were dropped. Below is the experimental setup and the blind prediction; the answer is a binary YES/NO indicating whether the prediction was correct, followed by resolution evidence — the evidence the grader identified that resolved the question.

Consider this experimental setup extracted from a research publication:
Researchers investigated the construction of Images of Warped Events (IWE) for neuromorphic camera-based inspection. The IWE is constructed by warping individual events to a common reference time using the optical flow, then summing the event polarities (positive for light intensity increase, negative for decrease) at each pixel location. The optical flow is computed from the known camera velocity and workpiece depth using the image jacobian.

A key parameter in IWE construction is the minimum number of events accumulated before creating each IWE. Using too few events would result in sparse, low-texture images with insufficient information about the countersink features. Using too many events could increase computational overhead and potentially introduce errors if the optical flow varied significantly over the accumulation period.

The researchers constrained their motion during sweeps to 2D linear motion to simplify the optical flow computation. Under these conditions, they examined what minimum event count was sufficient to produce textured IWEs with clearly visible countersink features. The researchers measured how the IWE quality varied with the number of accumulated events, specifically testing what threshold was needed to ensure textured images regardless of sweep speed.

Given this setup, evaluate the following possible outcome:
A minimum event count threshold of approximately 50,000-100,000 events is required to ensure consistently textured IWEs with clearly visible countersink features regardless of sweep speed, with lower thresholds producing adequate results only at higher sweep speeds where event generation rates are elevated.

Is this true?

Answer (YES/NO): NO